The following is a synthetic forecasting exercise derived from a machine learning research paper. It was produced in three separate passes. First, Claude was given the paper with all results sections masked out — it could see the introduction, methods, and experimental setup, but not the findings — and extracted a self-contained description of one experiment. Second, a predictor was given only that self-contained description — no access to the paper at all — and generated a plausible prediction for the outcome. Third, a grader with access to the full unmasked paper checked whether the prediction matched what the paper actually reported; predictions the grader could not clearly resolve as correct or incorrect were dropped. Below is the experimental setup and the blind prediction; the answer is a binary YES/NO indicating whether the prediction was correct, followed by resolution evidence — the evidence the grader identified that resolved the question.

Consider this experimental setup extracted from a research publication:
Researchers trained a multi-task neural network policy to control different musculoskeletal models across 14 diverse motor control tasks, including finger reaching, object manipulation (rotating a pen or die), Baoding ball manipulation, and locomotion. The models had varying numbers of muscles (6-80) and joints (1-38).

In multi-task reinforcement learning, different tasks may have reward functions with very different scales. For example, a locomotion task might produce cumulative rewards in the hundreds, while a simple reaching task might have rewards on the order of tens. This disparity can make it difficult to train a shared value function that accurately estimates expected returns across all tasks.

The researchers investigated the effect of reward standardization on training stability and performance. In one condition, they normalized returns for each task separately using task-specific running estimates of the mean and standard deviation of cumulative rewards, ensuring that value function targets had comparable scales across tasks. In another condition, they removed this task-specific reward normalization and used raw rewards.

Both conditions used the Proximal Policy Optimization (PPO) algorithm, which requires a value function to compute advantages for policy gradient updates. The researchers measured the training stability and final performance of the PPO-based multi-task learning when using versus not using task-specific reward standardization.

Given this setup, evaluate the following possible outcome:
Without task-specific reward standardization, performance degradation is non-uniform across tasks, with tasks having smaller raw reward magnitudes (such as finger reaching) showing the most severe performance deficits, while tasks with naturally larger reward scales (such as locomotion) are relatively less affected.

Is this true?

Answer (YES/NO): NO